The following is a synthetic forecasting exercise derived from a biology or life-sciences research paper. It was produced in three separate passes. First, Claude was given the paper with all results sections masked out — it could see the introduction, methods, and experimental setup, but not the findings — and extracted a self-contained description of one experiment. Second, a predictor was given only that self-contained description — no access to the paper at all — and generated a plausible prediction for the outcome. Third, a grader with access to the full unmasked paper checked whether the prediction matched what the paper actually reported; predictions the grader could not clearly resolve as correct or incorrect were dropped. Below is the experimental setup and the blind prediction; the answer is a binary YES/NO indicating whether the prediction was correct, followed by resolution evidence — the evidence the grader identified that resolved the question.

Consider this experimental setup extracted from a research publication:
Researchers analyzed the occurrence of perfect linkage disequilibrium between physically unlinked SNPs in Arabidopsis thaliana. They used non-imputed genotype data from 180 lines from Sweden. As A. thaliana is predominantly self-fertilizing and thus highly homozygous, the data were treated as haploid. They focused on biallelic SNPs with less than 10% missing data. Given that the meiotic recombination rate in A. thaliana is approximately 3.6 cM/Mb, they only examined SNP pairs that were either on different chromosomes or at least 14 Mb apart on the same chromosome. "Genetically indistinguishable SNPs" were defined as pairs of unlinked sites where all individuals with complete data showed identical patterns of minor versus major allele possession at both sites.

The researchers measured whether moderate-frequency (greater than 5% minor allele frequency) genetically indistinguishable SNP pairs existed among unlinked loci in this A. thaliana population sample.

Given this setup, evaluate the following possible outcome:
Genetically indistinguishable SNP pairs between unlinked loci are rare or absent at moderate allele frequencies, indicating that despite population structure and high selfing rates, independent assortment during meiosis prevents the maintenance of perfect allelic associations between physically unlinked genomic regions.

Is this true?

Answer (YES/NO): NO